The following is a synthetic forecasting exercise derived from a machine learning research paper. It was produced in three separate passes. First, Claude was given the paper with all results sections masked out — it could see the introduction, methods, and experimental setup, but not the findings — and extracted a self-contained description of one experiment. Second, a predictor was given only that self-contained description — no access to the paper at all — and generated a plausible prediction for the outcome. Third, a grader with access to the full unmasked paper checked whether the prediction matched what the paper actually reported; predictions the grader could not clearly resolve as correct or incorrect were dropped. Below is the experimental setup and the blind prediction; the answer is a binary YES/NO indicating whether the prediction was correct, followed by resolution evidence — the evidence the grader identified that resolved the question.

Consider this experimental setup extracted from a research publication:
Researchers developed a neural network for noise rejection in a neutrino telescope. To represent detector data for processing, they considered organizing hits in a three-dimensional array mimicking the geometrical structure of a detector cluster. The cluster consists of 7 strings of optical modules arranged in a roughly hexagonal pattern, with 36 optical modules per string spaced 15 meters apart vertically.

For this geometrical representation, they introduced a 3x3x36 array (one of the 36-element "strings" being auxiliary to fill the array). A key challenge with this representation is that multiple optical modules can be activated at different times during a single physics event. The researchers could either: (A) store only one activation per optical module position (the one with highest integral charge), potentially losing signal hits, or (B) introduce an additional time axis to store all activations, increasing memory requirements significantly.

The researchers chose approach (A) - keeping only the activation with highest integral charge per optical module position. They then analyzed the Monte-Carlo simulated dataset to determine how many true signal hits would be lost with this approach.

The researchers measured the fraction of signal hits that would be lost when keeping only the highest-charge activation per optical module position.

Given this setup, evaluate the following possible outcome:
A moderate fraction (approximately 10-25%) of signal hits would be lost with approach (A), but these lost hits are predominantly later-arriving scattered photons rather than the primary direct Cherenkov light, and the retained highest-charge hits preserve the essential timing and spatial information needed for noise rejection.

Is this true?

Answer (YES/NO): NO